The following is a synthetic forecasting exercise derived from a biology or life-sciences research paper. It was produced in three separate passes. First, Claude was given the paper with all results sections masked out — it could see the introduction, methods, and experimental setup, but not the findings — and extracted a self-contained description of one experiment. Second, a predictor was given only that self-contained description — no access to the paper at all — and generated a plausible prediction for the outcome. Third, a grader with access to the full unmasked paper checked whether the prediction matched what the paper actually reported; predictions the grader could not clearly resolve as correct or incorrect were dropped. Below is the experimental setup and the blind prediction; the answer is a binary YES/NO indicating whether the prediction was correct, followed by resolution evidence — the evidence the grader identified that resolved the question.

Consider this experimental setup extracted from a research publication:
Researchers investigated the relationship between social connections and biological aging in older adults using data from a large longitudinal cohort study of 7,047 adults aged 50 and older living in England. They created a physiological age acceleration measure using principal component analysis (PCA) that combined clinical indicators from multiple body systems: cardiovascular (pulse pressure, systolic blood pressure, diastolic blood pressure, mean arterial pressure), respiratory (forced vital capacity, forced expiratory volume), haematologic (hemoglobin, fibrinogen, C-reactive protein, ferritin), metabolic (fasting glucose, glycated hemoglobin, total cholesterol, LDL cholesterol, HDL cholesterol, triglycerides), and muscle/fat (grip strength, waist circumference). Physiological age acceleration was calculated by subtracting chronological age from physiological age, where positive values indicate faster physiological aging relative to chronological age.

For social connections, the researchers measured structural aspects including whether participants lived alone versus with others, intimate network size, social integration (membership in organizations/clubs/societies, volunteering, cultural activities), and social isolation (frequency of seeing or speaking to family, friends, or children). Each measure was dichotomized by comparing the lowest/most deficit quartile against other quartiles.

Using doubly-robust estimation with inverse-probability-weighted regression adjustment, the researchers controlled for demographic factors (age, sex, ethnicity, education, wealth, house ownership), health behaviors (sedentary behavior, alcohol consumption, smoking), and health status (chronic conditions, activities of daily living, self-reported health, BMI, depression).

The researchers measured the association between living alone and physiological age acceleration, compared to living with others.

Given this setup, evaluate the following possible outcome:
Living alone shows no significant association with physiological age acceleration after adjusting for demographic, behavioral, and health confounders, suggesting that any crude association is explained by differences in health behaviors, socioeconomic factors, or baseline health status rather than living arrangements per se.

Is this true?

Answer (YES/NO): NO